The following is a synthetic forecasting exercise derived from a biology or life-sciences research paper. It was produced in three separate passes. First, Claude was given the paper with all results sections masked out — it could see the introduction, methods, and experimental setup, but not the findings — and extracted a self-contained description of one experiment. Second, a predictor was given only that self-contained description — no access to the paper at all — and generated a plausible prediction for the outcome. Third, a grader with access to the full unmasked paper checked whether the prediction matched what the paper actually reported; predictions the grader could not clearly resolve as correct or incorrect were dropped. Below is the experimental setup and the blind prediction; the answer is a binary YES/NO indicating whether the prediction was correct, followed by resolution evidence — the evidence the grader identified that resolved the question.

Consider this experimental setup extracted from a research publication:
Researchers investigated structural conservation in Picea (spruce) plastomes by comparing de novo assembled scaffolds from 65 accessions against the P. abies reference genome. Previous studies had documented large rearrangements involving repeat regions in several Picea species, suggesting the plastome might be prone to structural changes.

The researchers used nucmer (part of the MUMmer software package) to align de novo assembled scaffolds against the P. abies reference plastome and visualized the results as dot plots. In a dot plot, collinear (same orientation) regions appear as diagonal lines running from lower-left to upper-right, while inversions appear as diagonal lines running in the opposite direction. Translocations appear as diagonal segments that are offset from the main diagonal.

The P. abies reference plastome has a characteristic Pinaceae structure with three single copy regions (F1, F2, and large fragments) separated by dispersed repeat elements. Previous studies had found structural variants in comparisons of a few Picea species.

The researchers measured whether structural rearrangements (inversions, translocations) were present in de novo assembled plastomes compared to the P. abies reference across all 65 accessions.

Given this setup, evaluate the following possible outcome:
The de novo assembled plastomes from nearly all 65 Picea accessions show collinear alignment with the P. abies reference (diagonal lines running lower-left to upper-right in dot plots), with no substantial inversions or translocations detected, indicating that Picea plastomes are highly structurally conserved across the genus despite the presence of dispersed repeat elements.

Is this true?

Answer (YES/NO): NO